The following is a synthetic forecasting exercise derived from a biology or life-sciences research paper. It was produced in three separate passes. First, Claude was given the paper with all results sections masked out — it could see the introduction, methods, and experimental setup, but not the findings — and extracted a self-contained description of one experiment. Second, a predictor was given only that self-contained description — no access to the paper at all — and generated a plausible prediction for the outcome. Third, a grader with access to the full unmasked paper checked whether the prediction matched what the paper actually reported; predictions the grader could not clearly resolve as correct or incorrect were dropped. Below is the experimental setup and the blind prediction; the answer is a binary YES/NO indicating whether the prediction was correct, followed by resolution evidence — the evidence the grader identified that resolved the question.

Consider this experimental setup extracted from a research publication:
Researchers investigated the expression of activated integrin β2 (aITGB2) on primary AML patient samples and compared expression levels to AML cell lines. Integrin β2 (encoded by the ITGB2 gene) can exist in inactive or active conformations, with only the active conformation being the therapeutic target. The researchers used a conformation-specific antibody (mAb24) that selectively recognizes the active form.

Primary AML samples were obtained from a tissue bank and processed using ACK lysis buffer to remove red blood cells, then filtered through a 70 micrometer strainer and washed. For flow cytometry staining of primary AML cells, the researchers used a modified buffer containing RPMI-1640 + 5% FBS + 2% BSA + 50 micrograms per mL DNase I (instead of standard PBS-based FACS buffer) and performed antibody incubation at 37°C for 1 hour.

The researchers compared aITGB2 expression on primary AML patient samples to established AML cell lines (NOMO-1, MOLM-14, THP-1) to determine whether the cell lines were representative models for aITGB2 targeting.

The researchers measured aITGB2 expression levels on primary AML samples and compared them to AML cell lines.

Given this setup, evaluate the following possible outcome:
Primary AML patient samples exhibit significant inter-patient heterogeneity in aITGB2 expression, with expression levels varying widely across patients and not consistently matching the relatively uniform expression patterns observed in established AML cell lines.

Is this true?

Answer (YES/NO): YES